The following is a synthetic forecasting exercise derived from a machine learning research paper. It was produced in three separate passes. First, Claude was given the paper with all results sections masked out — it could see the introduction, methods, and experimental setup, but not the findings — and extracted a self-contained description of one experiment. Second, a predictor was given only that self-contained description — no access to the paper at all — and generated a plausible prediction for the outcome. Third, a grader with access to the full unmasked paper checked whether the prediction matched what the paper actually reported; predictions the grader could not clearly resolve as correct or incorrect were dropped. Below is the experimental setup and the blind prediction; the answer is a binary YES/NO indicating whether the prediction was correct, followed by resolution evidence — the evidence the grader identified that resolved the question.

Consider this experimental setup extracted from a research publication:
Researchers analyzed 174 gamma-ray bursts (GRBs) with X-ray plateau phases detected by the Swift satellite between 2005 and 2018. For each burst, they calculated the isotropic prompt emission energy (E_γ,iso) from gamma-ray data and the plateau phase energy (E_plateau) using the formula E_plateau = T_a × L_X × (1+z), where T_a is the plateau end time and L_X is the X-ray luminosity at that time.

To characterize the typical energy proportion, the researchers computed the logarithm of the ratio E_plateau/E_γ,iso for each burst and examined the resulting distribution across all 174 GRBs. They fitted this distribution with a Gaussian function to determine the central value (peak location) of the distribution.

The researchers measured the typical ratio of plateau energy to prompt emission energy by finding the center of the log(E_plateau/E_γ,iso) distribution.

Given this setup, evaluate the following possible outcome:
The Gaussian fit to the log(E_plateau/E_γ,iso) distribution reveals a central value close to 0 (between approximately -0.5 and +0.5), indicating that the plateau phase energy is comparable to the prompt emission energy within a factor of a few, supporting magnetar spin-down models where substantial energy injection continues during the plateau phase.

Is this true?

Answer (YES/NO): NO